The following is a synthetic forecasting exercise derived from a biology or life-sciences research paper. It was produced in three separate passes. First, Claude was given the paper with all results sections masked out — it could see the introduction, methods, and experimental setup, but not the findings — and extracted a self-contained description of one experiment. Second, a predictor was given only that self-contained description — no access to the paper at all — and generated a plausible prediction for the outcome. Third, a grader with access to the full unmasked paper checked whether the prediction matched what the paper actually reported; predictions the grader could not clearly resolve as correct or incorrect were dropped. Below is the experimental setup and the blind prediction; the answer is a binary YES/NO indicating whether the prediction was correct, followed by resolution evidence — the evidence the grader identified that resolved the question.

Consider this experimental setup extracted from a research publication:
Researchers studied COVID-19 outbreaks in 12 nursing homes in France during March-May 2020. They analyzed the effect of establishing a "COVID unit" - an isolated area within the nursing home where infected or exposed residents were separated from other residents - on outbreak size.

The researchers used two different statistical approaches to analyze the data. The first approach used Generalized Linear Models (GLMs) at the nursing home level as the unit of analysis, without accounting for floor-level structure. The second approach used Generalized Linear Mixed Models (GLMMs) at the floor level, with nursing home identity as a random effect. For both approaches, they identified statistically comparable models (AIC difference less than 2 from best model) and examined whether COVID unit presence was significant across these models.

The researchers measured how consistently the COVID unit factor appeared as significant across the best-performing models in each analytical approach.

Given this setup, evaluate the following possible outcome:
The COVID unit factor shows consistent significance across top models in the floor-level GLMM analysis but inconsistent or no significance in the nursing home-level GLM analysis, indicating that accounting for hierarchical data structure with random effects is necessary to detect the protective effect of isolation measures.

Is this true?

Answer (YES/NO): NO